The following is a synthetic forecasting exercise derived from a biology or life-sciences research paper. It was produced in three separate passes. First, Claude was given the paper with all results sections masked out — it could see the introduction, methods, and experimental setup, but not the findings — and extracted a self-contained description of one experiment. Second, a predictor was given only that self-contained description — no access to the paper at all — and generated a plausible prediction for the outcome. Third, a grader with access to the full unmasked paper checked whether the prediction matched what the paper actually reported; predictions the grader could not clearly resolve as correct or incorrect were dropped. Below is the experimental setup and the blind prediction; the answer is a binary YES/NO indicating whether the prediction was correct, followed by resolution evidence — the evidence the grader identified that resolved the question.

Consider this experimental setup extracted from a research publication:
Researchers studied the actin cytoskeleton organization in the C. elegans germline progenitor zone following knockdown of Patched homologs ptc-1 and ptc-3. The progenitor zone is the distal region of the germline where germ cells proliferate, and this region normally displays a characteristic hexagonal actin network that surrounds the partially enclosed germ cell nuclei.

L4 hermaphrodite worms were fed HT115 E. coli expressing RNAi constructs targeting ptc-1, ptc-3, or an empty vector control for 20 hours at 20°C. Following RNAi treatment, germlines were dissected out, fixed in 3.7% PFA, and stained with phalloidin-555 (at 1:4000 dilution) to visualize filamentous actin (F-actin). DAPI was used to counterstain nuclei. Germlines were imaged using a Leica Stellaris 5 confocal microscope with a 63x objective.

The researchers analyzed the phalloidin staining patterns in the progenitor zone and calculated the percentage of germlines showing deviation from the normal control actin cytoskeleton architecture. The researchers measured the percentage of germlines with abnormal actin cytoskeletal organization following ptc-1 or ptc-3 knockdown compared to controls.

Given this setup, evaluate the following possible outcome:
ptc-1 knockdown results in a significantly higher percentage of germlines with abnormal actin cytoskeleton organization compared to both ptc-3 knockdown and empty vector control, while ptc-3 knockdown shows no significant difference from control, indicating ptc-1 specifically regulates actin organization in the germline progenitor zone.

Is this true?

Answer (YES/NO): NO